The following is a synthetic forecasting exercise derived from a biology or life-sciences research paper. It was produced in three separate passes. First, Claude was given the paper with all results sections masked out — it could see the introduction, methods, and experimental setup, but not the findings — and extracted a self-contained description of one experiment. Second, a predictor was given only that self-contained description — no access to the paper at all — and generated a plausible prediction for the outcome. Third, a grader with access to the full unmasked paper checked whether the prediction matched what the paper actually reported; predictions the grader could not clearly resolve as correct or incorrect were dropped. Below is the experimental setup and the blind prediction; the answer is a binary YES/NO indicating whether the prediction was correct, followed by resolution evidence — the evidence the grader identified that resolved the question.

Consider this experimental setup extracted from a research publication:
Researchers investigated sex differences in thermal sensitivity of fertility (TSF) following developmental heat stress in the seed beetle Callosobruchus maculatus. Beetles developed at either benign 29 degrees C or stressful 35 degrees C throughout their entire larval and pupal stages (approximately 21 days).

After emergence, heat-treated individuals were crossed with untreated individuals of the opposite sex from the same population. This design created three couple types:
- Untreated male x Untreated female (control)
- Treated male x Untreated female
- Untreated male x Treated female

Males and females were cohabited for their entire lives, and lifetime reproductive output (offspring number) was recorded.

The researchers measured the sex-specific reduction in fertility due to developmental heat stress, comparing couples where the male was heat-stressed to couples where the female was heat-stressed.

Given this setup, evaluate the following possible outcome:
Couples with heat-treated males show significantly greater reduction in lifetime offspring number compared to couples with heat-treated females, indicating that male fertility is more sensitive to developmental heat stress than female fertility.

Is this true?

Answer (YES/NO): NO